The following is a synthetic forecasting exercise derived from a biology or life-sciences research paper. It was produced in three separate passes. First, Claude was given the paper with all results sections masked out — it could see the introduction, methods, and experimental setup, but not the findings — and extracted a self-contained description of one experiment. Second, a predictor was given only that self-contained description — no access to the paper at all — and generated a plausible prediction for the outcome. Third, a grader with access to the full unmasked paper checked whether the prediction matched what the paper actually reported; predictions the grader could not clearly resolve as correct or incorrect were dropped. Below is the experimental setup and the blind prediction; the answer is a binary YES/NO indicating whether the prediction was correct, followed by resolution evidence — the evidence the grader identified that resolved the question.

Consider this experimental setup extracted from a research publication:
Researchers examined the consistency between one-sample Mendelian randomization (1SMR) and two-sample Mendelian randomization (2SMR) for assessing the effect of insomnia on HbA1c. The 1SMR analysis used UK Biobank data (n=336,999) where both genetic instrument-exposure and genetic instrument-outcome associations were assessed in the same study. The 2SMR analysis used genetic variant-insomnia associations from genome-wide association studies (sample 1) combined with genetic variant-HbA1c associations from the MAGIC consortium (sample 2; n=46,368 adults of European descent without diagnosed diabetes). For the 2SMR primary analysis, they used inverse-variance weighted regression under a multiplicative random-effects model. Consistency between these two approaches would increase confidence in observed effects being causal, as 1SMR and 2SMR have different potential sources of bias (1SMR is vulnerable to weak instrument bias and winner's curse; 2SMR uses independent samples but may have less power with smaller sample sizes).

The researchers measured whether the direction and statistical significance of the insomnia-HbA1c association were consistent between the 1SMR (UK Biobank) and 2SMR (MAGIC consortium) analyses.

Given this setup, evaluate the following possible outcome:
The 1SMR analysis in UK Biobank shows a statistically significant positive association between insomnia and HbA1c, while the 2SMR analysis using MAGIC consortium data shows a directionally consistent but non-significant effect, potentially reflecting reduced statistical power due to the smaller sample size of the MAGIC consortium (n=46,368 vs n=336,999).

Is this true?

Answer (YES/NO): NO